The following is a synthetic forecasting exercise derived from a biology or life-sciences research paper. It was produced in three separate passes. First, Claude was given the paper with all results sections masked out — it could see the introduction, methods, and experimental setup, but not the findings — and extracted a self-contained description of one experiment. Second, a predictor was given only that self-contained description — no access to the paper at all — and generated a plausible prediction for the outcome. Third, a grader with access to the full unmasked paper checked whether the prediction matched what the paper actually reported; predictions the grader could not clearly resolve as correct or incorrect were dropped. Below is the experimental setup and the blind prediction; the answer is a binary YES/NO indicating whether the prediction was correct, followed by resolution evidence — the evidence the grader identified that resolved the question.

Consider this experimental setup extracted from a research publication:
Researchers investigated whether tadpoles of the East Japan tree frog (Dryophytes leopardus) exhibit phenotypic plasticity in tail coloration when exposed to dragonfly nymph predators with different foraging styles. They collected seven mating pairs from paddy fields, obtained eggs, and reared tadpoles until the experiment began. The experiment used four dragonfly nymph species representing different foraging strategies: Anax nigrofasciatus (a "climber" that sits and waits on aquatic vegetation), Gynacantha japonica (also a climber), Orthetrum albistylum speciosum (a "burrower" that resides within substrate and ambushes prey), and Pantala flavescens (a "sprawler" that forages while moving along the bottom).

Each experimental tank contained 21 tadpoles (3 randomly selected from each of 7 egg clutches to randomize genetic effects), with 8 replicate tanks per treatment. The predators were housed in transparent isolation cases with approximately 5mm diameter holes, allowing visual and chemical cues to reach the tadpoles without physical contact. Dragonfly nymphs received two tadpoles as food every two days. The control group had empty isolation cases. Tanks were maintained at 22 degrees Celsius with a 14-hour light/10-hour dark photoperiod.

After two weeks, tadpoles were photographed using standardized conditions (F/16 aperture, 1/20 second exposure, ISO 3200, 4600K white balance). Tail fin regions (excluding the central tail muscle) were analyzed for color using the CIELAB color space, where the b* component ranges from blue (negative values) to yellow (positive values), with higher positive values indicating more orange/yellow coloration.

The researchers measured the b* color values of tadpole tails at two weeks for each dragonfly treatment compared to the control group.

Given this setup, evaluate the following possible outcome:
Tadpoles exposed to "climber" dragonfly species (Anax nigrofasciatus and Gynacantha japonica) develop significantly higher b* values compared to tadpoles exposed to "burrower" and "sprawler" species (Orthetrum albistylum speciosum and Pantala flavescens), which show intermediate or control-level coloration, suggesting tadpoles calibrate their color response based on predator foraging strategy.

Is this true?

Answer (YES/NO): NO